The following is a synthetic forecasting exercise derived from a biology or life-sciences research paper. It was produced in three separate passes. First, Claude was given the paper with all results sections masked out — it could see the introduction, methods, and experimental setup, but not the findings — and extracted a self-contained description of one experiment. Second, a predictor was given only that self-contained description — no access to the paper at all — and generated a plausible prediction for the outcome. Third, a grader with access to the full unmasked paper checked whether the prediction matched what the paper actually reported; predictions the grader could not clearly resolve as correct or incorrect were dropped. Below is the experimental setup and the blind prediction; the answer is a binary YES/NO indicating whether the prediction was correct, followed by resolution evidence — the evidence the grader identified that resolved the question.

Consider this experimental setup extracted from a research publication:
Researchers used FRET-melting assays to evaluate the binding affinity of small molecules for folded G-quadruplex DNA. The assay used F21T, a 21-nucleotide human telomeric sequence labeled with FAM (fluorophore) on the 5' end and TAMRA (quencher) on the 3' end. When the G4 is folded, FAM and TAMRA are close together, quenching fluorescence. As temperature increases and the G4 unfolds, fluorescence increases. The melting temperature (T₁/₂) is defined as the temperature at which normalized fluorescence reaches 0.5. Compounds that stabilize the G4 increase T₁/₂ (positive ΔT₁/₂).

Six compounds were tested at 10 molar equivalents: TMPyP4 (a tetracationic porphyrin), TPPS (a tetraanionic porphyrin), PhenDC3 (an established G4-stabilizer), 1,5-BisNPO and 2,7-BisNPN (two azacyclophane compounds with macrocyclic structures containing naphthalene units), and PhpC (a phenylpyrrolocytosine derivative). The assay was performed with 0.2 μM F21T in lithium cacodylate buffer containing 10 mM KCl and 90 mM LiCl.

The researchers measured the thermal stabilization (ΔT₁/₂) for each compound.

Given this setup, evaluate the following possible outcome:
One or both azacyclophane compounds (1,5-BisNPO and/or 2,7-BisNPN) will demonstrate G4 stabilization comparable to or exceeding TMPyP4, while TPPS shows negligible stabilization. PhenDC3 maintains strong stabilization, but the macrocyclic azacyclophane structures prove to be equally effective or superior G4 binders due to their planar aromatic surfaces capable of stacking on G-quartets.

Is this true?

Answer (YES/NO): NO